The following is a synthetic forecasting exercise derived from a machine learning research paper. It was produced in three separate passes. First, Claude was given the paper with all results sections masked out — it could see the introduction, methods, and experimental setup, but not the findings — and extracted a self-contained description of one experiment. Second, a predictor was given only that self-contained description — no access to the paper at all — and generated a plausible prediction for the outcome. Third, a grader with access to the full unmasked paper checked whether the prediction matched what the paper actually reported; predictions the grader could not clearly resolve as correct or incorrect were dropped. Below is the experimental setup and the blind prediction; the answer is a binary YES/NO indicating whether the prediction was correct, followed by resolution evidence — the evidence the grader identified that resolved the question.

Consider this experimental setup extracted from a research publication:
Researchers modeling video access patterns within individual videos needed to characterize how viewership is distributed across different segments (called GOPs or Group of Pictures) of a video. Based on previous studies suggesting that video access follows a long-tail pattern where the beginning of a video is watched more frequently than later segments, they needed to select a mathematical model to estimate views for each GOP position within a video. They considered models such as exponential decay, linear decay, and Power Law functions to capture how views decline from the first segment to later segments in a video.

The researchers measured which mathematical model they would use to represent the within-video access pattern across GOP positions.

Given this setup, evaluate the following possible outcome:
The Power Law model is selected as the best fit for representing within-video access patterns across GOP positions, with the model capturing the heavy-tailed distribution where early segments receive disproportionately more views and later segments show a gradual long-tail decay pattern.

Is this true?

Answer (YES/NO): YES